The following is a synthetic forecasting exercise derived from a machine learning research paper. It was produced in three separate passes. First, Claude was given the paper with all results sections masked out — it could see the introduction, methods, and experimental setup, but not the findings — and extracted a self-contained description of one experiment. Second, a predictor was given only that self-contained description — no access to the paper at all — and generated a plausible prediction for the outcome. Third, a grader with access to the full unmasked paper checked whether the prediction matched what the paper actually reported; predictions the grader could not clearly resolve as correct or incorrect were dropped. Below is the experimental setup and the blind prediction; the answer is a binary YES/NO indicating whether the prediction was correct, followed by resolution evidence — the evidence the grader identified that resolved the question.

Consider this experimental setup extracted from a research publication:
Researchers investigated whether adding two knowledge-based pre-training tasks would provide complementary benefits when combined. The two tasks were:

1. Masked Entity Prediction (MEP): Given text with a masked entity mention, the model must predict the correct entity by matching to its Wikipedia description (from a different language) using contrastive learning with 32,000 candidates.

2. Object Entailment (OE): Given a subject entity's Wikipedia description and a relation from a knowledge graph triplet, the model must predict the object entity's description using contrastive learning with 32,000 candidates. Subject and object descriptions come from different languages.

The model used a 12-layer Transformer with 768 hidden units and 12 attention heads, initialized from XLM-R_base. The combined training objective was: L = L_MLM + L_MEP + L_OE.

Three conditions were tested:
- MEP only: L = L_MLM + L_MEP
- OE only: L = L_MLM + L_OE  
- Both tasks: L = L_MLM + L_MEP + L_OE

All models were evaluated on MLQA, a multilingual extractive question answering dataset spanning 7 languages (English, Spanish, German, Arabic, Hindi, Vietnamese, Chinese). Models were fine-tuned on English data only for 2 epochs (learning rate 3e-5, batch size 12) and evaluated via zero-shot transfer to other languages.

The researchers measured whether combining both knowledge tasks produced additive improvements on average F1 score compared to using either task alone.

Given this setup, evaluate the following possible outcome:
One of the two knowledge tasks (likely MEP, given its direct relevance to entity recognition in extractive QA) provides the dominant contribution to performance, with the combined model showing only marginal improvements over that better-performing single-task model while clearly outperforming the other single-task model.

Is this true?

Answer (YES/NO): NO